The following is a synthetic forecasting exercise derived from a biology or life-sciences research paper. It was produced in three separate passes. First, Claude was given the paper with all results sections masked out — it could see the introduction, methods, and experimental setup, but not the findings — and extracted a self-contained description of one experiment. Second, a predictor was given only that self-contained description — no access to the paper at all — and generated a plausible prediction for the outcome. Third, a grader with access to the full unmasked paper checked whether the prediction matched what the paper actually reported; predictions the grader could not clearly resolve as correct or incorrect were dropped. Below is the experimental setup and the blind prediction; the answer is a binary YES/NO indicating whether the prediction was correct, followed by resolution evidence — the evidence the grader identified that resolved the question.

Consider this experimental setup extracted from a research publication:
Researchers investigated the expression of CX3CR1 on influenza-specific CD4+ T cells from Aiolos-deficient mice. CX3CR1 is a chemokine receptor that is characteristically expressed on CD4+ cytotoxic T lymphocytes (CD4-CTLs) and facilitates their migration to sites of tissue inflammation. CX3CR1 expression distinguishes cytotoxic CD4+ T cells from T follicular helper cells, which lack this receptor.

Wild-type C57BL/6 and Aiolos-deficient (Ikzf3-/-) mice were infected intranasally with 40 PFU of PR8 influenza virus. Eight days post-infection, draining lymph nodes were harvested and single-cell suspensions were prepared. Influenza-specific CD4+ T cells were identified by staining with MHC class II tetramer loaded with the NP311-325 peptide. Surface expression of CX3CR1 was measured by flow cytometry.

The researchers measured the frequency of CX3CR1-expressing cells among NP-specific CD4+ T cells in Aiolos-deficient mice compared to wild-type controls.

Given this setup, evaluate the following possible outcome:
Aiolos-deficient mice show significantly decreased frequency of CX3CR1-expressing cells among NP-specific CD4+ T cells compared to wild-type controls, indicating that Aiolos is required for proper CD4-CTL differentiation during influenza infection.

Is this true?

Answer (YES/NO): NO